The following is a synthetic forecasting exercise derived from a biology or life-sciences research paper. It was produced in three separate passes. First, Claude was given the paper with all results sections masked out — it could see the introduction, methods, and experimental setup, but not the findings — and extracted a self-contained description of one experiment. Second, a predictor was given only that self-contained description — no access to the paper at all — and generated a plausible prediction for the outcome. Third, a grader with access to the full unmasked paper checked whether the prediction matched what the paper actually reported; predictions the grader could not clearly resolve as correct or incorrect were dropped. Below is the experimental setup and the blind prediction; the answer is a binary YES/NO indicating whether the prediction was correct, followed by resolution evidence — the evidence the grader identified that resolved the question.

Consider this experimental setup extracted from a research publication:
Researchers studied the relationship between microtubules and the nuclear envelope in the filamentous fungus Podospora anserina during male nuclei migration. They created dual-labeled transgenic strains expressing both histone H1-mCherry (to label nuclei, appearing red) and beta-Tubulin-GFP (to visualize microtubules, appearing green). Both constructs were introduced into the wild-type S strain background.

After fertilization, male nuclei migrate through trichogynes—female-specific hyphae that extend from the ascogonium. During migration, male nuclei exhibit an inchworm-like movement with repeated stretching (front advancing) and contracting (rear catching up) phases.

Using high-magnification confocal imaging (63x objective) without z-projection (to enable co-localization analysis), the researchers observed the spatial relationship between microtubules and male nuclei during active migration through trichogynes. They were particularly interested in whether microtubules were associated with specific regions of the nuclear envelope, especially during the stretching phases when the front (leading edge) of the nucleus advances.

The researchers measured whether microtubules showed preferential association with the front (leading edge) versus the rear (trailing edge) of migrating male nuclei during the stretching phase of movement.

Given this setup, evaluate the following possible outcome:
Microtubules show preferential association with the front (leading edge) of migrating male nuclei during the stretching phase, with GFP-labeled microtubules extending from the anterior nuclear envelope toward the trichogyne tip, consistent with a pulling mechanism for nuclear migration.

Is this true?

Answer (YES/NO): YES